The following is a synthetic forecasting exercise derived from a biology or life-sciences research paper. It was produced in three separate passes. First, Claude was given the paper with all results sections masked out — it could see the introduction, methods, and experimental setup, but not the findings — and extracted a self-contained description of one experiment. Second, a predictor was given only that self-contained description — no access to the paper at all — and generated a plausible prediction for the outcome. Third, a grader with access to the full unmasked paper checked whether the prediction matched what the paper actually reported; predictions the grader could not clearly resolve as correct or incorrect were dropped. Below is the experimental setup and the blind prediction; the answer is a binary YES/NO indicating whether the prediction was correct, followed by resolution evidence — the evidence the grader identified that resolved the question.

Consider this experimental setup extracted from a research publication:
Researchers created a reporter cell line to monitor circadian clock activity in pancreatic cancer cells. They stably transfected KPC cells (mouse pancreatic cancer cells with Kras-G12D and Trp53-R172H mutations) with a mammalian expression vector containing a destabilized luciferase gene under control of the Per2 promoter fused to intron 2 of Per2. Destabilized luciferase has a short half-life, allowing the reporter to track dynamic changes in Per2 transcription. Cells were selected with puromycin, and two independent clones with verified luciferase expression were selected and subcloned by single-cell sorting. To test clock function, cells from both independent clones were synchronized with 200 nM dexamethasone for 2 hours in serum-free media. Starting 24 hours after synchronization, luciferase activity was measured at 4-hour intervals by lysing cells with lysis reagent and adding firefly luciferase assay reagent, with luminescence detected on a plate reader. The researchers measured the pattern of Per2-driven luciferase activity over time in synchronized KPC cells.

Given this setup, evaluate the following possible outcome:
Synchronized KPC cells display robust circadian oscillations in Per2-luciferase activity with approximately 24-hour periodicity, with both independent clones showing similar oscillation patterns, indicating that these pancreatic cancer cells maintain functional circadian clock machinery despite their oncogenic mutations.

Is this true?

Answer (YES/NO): YES